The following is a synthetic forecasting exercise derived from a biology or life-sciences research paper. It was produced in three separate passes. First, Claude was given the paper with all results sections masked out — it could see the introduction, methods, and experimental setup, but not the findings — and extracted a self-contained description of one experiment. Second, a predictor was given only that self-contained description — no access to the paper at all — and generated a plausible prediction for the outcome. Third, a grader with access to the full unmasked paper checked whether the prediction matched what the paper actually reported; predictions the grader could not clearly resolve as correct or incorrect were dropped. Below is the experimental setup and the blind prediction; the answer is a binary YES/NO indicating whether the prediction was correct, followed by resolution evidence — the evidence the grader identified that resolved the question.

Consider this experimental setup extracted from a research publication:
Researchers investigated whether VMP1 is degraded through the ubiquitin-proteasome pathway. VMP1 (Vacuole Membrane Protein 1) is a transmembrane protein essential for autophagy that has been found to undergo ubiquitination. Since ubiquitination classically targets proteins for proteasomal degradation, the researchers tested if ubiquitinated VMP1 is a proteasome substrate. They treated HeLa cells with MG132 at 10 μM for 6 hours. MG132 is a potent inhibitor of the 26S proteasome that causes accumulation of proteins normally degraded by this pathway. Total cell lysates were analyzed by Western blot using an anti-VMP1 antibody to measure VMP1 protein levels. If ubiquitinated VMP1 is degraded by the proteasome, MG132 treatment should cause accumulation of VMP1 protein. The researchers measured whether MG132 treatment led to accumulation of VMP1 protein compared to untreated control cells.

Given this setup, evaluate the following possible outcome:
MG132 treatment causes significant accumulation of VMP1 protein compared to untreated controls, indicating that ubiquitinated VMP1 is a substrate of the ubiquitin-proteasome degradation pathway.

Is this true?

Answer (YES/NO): NO